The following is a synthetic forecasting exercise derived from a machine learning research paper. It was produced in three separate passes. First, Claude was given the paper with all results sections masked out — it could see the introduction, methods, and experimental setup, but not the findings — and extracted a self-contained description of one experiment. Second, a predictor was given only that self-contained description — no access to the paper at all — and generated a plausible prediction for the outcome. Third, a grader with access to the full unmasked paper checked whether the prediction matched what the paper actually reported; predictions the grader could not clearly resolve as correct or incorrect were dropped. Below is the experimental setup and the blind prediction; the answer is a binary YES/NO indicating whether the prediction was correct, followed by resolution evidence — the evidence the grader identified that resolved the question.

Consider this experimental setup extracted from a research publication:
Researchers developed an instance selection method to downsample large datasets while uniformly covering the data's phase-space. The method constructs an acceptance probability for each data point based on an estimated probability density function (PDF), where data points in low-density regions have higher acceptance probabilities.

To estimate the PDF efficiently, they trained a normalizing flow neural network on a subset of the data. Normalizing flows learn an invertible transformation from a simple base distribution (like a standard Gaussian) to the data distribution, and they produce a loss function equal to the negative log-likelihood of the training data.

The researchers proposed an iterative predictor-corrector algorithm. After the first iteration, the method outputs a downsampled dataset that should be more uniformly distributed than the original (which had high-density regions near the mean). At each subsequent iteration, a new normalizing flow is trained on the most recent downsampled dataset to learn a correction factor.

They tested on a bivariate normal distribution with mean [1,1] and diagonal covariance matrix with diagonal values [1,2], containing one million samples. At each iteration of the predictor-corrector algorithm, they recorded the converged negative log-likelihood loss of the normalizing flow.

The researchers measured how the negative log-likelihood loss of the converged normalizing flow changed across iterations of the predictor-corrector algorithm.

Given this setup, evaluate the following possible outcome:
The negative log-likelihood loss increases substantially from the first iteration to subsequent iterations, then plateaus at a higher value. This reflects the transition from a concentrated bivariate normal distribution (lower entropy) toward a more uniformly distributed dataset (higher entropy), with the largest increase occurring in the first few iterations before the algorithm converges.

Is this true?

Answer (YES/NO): YES